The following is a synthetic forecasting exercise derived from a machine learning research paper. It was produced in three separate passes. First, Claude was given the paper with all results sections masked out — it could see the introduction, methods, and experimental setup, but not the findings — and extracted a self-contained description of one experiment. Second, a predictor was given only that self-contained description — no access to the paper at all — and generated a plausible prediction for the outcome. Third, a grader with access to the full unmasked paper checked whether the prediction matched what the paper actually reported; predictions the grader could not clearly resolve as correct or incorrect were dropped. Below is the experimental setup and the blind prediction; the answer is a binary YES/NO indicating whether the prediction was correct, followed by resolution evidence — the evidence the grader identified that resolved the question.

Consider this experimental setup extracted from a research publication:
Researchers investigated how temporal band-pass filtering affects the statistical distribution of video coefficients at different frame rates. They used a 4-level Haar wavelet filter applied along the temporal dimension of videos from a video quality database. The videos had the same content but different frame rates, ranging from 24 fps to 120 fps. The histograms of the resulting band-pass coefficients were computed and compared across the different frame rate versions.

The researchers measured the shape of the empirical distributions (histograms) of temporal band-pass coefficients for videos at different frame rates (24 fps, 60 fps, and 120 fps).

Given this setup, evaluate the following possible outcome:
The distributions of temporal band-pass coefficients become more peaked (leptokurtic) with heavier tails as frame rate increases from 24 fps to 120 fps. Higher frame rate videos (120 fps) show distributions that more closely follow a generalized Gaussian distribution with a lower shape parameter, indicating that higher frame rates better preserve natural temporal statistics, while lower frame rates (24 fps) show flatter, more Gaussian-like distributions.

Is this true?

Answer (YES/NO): NO